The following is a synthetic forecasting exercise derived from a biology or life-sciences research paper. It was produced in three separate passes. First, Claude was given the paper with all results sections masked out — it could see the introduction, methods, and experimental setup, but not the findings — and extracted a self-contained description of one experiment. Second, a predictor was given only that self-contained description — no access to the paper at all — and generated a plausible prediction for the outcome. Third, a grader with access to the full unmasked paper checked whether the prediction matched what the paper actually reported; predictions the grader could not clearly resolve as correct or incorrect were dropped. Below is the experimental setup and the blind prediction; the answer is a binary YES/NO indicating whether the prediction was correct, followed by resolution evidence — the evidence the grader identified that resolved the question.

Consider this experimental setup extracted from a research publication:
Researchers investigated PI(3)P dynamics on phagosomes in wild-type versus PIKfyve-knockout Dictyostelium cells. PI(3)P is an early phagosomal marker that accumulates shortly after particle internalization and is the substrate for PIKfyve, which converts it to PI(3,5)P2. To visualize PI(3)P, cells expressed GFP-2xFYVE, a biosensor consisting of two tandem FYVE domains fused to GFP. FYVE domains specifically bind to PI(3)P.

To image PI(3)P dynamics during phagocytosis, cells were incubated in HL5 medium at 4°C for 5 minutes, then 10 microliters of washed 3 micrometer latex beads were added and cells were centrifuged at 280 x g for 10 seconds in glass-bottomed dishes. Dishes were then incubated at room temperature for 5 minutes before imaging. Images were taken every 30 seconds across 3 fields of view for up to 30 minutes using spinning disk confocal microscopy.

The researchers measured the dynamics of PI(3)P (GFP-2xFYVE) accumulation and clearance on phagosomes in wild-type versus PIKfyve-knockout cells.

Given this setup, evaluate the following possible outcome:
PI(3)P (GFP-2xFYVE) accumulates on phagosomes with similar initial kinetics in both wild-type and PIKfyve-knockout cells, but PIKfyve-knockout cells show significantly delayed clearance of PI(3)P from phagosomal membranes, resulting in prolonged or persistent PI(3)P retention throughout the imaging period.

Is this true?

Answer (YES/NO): NO